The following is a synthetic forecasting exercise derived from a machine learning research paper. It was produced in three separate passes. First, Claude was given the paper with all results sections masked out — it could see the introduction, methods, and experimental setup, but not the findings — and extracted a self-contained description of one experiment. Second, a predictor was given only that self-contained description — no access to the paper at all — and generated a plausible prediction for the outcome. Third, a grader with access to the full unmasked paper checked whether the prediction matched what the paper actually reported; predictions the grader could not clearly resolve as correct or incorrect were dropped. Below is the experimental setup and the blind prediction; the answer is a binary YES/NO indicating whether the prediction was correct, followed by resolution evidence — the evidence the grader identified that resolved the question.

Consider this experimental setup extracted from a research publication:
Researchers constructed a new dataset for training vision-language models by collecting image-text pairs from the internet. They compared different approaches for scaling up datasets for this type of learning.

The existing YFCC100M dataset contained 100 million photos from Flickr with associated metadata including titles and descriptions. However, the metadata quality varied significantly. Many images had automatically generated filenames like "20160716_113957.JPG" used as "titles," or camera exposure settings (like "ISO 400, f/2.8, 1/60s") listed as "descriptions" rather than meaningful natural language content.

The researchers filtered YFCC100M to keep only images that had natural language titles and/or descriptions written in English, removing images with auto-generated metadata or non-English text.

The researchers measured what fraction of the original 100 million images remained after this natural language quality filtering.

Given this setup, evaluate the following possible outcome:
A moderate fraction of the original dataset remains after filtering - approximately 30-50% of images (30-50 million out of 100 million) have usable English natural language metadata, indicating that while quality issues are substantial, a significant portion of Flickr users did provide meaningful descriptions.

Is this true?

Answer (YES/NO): NO